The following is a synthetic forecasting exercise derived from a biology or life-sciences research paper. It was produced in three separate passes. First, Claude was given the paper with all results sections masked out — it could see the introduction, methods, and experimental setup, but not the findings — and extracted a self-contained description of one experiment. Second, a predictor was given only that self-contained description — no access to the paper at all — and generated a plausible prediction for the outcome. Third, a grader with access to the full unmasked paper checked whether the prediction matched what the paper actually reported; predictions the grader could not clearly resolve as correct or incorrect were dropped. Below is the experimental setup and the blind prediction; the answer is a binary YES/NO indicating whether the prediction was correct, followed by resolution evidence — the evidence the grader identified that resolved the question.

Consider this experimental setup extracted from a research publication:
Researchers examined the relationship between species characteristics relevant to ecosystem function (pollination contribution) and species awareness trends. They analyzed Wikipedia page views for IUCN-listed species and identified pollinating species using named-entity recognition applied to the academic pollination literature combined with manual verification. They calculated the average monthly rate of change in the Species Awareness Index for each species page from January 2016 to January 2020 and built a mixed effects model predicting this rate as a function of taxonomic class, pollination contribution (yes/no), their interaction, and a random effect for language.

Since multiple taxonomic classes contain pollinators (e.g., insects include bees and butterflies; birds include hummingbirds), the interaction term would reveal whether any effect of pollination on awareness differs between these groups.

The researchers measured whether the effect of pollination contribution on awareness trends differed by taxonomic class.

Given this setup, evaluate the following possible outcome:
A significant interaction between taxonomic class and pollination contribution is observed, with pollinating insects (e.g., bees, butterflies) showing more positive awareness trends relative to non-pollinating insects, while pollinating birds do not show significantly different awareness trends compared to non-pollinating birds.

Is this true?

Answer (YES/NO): NO